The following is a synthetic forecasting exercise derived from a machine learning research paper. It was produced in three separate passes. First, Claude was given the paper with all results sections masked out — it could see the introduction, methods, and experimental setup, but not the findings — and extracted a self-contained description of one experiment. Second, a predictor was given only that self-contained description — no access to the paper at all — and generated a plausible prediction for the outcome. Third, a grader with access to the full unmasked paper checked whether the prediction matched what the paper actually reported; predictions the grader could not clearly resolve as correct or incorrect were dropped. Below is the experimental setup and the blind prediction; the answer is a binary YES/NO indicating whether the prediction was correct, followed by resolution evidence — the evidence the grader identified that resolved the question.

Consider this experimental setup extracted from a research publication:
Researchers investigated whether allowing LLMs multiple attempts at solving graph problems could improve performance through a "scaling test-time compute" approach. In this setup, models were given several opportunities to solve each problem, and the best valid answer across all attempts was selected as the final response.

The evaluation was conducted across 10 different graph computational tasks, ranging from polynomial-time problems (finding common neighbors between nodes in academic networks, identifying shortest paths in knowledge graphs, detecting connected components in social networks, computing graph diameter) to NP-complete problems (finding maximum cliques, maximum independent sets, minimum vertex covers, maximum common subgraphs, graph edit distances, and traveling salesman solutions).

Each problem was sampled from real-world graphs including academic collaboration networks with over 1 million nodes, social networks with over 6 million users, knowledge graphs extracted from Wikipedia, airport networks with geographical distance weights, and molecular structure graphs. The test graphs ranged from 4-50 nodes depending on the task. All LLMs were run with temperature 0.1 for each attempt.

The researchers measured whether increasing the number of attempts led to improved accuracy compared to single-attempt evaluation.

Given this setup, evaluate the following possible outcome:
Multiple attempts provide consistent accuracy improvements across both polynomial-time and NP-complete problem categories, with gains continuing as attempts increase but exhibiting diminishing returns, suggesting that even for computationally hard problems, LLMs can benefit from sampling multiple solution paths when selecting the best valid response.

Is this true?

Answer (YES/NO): NO